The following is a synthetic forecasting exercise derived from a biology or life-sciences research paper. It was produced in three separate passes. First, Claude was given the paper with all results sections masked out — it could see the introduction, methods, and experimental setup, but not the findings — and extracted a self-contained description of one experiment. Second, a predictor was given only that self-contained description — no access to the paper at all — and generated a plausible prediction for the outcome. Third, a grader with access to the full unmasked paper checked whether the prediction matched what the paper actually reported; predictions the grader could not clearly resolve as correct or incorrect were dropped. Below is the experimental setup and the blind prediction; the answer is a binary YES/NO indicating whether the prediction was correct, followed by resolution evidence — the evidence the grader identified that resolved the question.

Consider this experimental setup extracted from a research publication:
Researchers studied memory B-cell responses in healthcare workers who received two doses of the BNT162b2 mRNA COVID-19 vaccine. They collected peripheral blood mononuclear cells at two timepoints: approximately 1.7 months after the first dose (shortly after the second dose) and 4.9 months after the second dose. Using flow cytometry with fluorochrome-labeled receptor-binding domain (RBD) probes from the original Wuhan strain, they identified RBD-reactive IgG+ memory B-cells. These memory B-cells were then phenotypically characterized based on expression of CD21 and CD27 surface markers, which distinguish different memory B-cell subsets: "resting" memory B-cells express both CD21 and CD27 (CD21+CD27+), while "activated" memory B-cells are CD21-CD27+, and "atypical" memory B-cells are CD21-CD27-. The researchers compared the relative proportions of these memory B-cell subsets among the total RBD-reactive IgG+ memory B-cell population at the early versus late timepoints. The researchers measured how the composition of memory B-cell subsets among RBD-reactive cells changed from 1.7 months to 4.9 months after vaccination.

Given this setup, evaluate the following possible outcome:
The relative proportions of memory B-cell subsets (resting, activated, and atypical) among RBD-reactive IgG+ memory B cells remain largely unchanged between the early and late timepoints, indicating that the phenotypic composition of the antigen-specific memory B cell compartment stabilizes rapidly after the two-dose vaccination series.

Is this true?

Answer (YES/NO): NO